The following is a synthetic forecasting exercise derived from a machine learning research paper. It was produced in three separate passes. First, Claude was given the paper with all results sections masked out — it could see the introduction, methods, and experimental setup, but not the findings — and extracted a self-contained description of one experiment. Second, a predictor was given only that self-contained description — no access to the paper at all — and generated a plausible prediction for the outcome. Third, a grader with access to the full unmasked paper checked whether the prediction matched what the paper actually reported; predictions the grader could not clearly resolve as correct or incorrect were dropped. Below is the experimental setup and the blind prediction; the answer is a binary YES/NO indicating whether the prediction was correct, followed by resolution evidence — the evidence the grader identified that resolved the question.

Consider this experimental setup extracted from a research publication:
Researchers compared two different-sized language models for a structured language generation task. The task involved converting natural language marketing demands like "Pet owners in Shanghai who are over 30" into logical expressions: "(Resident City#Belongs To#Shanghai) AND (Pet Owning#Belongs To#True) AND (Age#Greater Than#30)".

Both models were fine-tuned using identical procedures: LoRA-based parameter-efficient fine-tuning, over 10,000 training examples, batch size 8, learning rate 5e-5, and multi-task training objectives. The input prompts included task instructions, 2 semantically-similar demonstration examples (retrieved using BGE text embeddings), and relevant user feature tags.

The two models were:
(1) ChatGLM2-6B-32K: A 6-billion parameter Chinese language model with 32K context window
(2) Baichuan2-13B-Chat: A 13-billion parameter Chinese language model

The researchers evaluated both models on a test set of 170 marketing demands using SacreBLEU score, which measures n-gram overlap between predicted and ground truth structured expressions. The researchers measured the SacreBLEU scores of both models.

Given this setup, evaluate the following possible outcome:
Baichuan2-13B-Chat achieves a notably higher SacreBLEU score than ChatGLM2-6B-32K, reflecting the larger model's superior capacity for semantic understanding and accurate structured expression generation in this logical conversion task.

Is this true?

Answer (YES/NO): YES